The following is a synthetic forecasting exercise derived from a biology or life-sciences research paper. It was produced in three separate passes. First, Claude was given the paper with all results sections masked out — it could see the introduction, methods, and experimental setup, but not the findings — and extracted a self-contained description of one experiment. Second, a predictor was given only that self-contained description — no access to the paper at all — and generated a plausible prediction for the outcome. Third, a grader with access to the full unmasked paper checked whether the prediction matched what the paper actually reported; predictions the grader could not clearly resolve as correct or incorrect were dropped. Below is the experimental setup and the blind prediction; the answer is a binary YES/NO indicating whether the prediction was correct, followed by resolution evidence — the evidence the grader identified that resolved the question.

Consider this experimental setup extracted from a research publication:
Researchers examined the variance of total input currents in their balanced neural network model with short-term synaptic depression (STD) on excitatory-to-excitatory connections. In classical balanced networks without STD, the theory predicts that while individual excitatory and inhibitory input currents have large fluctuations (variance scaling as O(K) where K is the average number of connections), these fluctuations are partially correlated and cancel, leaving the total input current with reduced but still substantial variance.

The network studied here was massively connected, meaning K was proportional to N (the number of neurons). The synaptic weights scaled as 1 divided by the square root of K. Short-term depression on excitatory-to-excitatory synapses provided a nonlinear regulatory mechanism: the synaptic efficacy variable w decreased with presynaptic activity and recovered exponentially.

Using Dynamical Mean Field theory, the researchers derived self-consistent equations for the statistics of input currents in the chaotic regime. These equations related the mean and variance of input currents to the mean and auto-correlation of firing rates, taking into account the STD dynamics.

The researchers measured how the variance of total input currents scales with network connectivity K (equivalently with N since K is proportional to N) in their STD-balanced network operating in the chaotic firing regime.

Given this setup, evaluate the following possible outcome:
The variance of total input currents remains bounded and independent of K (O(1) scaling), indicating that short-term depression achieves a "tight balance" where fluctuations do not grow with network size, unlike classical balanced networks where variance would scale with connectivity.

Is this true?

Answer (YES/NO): YES